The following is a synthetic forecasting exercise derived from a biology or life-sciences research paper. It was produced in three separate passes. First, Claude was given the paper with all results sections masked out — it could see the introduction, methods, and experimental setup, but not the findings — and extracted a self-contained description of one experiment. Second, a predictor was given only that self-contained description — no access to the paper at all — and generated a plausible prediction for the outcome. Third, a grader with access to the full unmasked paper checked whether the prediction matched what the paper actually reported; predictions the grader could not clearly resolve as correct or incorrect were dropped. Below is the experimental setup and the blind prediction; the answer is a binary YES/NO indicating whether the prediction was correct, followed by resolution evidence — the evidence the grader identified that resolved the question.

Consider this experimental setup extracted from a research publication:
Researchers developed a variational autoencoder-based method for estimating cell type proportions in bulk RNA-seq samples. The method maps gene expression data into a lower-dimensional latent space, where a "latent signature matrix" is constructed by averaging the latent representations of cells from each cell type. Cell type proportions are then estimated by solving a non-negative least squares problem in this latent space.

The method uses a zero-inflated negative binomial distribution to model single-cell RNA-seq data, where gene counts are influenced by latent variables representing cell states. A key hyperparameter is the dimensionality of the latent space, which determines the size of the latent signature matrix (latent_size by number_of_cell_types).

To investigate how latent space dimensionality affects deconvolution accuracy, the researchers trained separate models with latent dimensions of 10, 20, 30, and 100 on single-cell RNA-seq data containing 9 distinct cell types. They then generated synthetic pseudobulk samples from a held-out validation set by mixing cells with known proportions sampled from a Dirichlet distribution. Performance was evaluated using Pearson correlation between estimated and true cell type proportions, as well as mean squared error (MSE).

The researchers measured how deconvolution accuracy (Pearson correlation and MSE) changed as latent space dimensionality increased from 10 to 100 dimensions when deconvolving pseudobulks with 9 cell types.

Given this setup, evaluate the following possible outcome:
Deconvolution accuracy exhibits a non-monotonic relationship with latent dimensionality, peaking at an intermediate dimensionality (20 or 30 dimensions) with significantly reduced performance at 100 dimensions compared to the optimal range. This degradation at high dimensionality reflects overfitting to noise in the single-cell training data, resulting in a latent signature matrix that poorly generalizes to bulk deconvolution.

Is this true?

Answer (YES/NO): NO